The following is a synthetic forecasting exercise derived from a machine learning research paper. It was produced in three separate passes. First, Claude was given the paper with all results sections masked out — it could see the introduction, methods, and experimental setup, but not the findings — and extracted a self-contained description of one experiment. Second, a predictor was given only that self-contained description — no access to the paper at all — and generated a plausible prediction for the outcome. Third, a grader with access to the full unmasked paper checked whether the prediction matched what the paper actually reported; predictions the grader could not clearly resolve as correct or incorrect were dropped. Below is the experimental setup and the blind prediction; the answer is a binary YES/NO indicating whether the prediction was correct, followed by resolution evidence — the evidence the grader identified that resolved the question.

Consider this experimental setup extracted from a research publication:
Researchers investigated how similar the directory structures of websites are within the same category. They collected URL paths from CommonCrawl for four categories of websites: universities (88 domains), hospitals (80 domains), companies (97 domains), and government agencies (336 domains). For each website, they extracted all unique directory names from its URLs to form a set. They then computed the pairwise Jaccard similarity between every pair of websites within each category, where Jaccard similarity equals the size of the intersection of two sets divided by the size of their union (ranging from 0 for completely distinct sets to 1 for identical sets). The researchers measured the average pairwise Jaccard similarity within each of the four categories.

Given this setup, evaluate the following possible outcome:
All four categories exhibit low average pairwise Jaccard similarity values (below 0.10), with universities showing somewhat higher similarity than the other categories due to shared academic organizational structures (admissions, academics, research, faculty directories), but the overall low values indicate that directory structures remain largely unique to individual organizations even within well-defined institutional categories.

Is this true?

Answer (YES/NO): YES